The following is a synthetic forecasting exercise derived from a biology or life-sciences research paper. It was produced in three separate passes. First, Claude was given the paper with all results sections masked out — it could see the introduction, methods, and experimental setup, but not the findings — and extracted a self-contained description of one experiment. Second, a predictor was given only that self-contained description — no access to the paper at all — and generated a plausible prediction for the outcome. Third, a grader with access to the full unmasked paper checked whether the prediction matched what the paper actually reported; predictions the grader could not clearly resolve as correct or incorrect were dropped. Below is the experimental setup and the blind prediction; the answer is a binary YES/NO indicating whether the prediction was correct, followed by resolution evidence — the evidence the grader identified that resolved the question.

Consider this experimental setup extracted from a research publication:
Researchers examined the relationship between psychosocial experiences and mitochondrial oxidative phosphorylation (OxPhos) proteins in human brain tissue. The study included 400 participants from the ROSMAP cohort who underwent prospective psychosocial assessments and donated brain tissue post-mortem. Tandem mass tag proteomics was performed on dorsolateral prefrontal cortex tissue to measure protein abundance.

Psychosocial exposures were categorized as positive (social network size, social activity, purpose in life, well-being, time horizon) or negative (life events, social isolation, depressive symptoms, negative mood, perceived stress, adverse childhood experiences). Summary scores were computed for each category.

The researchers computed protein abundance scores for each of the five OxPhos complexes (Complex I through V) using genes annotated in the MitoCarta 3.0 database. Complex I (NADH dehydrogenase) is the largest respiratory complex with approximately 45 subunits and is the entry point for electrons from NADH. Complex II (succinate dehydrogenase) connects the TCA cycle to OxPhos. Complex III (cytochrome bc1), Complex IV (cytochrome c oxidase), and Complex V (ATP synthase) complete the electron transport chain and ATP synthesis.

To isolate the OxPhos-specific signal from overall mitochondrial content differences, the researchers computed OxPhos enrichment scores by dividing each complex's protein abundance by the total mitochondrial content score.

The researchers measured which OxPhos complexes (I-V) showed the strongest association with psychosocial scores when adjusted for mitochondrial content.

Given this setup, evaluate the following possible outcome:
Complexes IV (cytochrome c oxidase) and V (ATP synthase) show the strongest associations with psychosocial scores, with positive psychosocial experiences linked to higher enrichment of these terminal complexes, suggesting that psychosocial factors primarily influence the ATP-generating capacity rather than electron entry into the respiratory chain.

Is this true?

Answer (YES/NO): NO